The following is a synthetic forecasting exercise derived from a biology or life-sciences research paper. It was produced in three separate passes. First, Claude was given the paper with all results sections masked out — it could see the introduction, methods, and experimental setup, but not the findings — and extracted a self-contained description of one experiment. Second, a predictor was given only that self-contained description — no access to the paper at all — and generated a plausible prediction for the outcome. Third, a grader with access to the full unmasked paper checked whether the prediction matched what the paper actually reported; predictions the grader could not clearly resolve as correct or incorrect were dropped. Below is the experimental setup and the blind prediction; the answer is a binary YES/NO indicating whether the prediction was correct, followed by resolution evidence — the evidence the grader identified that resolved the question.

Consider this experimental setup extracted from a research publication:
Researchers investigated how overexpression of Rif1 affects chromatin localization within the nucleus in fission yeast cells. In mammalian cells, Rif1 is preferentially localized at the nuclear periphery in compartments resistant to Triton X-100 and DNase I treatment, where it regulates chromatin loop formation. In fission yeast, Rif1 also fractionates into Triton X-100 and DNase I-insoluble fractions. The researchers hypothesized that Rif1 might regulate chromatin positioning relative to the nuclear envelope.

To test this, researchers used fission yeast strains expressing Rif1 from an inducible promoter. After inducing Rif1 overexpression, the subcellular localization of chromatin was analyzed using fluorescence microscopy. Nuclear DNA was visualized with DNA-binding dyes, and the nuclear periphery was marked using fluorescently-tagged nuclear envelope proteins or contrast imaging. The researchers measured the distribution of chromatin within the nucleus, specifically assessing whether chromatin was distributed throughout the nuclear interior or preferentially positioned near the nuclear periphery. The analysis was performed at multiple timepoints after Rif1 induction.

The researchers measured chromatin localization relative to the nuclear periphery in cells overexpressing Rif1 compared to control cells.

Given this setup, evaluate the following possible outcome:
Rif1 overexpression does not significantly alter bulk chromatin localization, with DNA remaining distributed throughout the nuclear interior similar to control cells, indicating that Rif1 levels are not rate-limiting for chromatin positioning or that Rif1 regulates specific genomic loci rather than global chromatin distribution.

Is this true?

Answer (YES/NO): NO